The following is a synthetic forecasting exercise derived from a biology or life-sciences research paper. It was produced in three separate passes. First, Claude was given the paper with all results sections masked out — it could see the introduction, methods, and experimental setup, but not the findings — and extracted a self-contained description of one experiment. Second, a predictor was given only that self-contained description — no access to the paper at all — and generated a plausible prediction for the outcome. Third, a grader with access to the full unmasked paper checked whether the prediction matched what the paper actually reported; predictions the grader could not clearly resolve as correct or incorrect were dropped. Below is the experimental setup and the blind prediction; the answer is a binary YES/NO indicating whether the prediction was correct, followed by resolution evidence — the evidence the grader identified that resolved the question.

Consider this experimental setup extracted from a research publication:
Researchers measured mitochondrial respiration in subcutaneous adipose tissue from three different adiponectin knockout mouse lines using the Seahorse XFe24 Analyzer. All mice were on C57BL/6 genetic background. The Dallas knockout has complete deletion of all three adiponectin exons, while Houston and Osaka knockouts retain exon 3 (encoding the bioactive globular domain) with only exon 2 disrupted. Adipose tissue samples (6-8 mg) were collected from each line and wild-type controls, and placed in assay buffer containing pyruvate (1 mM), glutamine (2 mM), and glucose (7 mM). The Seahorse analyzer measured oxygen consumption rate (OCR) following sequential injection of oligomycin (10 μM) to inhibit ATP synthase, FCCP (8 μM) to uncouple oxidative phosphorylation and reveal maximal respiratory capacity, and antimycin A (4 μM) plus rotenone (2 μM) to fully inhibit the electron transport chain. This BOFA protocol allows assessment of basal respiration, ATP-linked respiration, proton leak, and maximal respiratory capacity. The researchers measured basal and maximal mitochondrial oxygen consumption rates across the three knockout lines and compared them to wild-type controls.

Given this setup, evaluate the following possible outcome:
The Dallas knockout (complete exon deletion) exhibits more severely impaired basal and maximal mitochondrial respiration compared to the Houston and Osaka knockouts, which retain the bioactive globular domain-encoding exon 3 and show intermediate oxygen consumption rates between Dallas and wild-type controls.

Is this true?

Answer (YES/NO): NO